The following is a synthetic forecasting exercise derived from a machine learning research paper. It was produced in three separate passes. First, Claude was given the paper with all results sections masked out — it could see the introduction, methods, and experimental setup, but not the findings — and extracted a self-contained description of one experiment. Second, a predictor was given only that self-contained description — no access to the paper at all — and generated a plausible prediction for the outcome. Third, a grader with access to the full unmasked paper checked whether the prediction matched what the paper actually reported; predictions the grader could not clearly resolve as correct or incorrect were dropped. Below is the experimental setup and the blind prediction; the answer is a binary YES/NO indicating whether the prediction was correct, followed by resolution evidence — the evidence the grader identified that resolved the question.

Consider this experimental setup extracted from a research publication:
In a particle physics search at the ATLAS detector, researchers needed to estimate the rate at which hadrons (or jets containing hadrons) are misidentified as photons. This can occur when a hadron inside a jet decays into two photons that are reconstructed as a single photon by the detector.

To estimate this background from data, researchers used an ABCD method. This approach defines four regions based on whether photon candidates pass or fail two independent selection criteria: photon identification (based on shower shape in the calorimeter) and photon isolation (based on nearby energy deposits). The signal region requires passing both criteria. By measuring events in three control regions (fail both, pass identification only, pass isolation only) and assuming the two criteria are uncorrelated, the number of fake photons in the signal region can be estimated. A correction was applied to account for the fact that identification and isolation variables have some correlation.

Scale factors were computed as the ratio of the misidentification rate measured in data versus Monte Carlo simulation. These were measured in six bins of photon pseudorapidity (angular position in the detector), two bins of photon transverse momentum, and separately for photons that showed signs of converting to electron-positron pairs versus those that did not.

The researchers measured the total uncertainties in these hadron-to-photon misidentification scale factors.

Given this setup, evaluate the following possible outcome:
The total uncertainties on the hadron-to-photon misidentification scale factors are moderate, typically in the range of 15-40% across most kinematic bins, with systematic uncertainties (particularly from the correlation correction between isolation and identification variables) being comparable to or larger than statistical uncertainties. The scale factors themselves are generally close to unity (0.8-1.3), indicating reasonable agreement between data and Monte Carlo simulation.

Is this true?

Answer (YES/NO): NO